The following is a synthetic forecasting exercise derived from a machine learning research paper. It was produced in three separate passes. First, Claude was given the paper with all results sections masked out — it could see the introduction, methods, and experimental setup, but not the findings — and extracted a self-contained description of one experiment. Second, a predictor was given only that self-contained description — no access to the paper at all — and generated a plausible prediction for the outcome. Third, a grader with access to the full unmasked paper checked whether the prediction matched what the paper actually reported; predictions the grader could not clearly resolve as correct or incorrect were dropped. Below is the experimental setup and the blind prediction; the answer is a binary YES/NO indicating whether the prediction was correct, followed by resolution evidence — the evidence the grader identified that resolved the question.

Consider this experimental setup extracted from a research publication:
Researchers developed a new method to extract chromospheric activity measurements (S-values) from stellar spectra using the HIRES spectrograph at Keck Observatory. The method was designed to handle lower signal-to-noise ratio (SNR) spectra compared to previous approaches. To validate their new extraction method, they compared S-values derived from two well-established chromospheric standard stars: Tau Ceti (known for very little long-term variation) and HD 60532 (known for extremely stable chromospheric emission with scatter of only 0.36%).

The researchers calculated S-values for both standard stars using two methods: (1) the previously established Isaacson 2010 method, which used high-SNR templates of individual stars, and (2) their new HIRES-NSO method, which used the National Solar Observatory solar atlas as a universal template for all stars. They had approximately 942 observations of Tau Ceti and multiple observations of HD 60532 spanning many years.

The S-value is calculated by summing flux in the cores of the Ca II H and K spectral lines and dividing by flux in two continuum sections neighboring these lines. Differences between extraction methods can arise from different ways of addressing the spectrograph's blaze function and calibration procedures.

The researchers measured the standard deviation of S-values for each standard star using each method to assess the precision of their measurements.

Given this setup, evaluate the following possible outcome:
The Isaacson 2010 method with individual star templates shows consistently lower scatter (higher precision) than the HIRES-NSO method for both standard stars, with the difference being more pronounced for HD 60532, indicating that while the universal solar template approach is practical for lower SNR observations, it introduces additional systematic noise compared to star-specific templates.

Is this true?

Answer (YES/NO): NO